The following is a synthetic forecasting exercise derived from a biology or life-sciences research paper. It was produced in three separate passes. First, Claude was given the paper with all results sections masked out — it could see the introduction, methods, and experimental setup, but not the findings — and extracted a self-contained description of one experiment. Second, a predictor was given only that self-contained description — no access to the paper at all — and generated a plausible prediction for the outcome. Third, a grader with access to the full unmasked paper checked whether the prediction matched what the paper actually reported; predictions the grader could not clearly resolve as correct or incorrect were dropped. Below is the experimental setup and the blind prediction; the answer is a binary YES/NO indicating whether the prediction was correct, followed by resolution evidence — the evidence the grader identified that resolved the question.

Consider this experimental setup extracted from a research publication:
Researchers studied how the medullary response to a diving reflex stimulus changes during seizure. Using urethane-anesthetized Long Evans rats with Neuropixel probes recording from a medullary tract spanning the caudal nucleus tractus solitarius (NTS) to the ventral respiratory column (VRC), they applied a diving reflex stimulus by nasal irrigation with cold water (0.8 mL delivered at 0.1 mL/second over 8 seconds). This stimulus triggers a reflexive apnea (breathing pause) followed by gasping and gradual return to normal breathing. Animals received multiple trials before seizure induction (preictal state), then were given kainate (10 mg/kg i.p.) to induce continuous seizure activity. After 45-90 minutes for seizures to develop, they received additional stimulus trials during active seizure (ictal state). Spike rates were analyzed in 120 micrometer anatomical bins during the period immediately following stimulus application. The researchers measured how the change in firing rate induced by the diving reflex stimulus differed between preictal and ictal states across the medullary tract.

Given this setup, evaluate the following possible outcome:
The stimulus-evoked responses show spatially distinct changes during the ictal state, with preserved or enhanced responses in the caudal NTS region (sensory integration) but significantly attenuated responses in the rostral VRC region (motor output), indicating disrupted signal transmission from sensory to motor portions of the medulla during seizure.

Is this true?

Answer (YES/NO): NO